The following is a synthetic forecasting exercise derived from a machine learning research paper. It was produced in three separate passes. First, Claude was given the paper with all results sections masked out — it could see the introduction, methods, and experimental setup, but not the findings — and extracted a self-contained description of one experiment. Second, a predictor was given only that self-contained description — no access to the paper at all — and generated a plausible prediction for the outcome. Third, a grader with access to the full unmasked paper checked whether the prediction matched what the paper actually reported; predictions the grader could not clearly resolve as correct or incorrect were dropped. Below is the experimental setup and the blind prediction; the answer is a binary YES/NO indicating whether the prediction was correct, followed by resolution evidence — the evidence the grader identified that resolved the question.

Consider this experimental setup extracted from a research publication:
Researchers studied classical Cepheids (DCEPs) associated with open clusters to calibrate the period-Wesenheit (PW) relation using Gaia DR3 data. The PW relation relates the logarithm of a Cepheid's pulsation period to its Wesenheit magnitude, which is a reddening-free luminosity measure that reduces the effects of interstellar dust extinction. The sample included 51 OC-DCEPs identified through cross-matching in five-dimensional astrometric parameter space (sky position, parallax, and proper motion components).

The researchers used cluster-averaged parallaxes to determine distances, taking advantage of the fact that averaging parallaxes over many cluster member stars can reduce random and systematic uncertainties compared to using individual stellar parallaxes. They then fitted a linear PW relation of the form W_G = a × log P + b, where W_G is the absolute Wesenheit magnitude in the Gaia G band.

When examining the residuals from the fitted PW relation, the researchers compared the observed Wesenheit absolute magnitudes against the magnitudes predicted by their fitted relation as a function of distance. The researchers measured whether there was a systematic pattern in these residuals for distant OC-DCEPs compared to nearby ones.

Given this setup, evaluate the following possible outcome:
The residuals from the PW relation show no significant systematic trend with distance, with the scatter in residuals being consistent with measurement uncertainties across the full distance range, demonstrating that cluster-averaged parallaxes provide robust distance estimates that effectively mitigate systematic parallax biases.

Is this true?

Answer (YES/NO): NO